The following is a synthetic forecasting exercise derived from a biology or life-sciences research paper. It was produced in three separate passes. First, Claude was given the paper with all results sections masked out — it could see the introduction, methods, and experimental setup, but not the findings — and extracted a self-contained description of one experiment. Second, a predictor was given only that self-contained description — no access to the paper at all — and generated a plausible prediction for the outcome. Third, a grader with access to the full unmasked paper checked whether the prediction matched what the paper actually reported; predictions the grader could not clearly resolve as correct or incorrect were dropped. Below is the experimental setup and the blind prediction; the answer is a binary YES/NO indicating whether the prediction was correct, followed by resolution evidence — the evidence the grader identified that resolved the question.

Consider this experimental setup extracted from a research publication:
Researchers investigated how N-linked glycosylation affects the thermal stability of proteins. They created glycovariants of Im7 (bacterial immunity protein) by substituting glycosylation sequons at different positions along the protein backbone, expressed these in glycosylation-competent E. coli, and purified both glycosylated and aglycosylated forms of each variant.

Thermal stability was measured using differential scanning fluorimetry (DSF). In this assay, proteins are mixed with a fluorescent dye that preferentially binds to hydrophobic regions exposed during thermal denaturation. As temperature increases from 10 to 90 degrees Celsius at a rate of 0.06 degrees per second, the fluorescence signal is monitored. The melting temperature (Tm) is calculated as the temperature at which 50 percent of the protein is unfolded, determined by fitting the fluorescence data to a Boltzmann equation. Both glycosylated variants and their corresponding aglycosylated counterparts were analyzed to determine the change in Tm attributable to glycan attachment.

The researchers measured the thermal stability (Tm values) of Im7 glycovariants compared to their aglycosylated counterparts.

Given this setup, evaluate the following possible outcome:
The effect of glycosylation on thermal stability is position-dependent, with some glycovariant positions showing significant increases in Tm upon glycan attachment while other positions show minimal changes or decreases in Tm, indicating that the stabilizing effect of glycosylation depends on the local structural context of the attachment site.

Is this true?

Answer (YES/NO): YES